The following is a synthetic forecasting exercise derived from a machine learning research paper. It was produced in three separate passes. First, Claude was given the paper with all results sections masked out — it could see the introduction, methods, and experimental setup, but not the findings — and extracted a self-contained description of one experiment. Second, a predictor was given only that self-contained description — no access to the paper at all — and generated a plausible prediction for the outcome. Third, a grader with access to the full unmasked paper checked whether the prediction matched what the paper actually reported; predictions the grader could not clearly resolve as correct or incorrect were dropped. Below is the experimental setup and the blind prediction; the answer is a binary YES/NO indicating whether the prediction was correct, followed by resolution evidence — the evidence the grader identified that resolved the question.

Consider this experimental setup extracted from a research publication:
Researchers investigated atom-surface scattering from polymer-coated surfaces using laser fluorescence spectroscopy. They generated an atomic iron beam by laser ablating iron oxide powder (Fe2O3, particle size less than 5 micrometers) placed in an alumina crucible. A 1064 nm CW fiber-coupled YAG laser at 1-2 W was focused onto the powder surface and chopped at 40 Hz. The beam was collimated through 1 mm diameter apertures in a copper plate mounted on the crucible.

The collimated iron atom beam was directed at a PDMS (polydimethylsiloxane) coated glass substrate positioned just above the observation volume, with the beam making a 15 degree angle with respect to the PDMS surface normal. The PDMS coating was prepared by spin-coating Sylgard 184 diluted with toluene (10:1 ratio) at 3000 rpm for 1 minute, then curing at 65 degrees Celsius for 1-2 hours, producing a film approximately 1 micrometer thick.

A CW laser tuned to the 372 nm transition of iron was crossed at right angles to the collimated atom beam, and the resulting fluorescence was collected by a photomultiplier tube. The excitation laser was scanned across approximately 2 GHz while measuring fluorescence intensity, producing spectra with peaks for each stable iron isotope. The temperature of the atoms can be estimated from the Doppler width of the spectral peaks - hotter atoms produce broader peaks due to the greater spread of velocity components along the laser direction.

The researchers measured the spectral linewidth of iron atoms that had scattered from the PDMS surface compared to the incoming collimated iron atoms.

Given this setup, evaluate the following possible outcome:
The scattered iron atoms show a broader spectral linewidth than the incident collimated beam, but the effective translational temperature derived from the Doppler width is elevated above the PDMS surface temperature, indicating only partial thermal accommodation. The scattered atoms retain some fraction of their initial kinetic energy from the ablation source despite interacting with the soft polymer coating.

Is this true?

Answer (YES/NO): NO